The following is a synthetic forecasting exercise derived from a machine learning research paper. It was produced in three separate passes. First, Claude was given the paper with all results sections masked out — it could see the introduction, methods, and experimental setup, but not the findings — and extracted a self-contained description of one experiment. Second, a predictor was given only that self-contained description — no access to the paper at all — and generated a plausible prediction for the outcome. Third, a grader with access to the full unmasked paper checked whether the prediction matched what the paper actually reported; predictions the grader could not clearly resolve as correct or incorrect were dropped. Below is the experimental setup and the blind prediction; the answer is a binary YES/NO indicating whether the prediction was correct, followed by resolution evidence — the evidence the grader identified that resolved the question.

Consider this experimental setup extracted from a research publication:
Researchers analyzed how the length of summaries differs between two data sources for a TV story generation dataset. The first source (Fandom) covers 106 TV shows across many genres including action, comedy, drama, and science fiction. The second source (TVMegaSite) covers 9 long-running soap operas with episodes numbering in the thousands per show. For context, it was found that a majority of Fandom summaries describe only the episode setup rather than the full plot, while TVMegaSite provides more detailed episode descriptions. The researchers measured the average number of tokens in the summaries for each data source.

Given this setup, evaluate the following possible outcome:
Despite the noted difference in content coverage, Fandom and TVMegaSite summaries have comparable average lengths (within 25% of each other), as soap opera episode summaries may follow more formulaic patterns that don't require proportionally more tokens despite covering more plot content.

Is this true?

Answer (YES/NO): NO